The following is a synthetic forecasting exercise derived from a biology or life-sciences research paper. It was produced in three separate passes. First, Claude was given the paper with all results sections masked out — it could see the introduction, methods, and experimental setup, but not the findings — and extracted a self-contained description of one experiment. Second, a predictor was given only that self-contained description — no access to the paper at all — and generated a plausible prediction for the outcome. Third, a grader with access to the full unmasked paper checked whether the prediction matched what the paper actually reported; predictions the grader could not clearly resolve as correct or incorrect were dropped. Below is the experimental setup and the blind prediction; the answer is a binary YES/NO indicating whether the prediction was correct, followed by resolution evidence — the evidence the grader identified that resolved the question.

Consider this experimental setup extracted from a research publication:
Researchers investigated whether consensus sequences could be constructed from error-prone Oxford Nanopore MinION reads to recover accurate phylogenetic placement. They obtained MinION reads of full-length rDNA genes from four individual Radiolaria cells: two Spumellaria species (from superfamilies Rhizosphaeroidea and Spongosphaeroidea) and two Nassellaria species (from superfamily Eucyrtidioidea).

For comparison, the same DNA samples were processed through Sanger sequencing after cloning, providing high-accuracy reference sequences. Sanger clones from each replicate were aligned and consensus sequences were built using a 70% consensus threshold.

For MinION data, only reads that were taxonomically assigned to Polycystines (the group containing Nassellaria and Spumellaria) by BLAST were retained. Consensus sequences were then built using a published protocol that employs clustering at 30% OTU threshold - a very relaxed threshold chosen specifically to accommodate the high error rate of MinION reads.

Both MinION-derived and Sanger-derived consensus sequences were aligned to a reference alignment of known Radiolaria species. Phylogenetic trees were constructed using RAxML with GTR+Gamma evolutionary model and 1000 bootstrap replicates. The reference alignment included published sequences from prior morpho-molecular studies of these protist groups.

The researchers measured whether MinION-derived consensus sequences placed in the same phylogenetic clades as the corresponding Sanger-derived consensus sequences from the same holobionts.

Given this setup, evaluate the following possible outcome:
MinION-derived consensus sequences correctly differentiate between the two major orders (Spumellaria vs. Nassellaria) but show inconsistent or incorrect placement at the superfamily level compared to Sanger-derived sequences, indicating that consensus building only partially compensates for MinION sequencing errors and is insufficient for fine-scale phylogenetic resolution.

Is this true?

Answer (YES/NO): NO